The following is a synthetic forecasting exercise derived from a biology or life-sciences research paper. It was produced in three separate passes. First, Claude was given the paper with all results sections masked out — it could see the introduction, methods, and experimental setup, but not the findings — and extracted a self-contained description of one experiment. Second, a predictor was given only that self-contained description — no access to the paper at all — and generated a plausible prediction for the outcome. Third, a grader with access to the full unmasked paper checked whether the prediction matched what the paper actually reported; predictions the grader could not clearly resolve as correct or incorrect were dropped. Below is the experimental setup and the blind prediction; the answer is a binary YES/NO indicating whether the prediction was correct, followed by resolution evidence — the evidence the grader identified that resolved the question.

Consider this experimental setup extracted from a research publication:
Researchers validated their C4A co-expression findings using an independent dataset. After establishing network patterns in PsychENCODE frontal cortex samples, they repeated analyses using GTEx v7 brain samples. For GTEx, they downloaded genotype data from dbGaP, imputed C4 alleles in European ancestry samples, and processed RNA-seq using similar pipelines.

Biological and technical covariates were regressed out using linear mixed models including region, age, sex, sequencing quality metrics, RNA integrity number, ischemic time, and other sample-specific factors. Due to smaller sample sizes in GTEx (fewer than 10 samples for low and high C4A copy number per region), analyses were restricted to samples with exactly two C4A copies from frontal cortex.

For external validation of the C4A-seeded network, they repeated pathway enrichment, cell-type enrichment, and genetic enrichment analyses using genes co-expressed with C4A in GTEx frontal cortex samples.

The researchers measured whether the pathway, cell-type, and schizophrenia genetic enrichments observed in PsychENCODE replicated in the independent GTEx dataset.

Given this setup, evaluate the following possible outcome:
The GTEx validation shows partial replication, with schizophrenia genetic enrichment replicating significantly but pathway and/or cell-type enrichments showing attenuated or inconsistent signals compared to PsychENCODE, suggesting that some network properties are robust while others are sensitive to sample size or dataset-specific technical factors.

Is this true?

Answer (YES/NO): NO